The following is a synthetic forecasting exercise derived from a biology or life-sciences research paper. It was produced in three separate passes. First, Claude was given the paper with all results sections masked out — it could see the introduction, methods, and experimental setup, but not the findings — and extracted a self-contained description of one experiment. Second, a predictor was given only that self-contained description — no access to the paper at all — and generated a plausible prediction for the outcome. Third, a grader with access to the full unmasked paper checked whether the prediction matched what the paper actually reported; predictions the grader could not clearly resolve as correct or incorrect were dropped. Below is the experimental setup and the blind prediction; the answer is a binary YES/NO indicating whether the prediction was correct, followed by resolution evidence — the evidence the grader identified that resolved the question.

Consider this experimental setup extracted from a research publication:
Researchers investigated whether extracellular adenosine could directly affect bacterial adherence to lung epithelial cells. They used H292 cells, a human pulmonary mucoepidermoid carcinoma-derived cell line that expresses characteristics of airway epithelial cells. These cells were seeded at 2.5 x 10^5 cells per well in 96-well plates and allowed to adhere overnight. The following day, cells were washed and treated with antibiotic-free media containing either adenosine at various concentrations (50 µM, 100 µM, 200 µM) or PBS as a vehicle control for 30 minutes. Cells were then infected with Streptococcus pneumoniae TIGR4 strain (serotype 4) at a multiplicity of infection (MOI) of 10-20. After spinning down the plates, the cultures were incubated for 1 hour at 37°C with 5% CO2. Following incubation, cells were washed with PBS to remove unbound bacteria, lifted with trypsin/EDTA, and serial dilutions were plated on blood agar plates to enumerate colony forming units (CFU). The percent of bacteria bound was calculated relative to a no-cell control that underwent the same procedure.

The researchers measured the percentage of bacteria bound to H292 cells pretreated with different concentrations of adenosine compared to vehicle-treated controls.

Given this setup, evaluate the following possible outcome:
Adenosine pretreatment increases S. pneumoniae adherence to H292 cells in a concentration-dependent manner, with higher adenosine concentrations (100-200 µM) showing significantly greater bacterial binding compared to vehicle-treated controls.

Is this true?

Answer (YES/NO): NO